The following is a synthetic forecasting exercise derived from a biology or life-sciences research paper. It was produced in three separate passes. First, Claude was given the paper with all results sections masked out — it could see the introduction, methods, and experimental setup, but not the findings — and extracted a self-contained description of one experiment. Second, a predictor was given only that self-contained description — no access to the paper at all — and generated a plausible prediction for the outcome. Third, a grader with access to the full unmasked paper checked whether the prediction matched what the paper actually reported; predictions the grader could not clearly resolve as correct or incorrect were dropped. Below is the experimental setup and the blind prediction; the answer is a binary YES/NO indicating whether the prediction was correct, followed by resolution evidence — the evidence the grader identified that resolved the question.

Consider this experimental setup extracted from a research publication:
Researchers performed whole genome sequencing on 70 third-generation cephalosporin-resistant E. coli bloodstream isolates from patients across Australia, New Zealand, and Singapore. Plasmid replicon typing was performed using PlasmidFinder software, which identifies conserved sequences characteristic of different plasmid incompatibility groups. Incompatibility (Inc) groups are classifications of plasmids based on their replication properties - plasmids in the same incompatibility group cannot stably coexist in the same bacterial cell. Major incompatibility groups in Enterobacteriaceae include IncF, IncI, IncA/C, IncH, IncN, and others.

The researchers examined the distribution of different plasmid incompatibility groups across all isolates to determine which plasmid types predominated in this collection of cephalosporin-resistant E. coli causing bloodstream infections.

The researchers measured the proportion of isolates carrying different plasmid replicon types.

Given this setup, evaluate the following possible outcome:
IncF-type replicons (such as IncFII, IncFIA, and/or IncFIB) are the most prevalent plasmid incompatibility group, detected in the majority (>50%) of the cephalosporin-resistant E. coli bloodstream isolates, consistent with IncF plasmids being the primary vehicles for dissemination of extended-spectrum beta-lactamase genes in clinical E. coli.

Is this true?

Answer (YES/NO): YES